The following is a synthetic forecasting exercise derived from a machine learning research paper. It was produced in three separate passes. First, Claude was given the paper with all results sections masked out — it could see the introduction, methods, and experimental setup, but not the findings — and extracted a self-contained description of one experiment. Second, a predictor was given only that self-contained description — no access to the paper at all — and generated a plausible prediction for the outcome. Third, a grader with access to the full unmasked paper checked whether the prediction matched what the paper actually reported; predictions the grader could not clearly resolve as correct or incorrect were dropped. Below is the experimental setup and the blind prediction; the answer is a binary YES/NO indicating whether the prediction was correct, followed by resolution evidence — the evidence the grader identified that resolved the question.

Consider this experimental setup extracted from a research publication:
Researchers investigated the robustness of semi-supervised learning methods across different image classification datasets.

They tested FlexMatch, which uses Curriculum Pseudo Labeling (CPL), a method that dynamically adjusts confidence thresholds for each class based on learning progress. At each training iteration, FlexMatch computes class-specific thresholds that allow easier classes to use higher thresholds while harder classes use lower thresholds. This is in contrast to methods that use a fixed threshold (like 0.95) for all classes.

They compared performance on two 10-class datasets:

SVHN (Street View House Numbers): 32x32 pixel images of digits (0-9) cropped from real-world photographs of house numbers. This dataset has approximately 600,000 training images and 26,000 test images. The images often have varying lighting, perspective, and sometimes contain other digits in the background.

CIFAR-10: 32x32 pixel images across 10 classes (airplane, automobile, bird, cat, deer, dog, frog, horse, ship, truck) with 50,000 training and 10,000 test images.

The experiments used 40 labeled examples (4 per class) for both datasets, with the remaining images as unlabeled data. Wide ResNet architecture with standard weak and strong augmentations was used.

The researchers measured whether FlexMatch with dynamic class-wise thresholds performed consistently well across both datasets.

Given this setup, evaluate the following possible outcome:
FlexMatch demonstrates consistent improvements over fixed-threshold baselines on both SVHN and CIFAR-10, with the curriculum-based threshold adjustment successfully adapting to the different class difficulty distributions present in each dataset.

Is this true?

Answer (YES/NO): NO